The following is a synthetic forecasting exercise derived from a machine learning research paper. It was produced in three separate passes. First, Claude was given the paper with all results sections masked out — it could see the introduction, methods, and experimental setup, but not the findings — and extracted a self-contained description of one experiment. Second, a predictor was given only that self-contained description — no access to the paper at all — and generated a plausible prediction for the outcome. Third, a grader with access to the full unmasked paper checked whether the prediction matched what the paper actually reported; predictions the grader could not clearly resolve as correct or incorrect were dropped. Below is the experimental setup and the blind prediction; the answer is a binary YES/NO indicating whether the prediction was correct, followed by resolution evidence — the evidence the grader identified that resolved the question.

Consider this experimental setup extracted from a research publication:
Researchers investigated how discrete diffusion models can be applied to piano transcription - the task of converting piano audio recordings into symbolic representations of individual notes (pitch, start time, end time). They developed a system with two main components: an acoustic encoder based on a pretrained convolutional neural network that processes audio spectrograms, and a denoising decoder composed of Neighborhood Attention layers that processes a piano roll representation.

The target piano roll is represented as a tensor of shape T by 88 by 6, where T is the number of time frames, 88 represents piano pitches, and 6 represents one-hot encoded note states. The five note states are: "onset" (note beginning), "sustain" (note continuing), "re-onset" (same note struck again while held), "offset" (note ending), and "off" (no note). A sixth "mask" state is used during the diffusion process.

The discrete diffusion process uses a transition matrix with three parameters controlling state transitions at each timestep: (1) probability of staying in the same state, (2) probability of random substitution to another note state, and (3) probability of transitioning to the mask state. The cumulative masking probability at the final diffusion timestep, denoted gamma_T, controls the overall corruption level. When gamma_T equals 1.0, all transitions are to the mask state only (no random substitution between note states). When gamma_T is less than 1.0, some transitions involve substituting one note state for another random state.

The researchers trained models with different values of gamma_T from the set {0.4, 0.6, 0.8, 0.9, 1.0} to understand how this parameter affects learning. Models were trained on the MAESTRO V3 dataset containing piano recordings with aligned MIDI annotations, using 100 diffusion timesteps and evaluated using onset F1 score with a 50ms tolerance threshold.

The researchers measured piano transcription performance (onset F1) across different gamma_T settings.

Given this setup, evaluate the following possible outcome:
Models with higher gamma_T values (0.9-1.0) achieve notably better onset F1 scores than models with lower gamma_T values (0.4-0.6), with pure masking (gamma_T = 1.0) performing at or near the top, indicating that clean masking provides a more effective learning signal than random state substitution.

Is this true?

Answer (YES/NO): NO